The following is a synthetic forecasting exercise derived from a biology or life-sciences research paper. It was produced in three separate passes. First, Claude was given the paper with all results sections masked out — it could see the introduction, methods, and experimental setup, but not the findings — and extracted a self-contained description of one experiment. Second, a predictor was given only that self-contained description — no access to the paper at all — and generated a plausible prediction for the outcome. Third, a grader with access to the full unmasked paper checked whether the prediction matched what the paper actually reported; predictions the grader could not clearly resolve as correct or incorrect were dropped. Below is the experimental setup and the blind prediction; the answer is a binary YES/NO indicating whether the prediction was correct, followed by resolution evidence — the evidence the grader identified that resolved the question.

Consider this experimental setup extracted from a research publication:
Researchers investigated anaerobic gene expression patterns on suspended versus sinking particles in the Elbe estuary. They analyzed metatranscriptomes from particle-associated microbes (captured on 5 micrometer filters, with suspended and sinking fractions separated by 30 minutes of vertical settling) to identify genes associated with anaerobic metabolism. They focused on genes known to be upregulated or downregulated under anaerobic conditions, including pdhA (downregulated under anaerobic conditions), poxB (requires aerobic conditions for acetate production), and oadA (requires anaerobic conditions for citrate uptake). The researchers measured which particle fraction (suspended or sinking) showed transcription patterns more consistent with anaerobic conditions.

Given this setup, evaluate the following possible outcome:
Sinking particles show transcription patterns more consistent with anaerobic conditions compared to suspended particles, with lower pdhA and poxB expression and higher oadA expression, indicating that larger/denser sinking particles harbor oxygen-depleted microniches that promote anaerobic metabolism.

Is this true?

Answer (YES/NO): NO